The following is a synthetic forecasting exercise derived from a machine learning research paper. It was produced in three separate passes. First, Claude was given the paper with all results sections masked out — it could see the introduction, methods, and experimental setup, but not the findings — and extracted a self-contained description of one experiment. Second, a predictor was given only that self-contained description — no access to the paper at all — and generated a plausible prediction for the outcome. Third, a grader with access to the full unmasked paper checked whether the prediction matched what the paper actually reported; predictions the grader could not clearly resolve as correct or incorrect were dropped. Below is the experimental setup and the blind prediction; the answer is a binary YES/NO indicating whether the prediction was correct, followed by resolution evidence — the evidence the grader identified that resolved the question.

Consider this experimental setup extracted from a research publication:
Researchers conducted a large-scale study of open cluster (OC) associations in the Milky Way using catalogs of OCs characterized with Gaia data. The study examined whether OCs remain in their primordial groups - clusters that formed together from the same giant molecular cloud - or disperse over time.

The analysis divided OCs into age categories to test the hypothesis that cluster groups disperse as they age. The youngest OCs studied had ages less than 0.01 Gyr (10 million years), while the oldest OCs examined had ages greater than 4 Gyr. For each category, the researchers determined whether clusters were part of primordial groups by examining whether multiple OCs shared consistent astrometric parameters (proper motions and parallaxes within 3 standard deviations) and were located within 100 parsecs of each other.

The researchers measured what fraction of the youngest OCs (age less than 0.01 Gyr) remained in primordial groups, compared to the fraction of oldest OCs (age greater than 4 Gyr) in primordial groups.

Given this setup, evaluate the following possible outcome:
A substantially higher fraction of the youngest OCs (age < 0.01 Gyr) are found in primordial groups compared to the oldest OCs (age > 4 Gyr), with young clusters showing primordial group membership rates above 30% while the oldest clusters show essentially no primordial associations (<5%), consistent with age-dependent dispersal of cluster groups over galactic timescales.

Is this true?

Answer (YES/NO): YES